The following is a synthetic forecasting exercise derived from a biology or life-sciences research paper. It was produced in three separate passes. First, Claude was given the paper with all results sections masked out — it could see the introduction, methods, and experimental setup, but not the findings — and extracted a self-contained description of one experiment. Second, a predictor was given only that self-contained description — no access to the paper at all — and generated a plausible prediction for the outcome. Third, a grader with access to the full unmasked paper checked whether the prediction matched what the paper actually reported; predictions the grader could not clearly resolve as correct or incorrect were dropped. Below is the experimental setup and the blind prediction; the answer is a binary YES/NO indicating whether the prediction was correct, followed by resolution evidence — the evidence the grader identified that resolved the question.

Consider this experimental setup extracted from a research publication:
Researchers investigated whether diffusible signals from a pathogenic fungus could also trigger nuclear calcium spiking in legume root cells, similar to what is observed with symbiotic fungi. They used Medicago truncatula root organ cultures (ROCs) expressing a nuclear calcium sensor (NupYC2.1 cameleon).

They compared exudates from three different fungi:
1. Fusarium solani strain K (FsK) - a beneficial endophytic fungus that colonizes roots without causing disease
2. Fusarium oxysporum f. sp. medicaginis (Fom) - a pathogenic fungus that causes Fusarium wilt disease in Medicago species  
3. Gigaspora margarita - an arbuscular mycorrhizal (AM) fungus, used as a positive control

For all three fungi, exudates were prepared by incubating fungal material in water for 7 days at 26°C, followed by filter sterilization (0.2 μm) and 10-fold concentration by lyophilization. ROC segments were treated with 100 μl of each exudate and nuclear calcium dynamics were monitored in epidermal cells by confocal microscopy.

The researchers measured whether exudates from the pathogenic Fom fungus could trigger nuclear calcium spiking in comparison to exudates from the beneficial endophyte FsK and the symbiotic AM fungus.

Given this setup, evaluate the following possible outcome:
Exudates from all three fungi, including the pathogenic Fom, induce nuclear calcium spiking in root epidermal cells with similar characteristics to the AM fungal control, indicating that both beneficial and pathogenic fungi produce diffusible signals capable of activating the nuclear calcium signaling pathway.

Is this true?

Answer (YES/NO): YES